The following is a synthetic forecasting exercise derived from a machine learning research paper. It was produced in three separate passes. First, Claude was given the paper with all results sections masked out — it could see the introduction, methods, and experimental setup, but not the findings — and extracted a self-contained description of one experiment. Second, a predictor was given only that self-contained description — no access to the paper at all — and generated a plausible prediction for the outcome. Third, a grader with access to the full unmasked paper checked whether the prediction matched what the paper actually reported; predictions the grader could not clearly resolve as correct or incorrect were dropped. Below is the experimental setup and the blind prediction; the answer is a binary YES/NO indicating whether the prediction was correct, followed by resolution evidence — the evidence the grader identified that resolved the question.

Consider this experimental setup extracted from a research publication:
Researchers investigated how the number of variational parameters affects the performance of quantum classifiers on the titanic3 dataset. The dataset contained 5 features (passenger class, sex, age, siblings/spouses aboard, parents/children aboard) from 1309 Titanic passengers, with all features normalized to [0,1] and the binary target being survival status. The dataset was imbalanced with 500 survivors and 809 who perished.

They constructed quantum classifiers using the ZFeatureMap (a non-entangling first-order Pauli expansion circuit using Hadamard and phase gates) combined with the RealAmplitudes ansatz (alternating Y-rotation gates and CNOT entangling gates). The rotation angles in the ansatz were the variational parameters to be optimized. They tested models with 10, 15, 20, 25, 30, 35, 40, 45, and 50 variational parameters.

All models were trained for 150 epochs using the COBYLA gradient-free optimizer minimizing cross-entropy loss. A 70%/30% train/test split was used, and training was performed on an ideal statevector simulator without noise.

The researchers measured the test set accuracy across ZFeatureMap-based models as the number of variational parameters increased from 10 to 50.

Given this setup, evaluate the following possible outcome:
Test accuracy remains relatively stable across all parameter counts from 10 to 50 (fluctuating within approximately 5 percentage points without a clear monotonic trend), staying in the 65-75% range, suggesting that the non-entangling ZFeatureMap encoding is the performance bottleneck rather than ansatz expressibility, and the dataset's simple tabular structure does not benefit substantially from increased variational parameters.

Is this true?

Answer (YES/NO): NO